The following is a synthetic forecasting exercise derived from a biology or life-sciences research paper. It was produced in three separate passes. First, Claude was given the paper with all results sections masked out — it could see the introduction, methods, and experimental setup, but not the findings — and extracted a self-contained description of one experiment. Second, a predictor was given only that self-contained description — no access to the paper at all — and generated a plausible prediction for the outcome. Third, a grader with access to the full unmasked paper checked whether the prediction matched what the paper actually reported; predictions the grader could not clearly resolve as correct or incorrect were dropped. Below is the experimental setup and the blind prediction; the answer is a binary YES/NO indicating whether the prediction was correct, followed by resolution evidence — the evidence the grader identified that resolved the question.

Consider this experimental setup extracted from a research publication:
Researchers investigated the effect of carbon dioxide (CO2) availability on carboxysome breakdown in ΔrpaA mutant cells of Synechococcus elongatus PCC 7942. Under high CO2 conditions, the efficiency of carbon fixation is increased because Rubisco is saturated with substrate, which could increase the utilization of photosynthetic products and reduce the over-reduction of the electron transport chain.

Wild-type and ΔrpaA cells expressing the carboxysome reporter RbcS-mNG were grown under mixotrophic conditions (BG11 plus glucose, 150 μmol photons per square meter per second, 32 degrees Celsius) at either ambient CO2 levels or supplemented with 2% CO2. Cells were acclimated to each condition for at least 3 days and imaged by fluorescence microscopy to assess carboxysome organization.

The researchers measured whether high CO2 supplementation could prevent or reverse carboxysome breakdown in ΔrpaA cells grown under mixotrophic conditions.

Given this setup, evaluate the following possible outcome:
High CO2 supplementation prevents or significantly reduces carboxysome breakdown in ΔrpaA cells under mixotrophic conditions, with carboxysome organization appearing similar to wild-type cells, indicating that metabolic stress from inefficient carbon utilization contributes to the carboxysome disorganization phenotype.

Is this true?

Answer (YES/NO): NO